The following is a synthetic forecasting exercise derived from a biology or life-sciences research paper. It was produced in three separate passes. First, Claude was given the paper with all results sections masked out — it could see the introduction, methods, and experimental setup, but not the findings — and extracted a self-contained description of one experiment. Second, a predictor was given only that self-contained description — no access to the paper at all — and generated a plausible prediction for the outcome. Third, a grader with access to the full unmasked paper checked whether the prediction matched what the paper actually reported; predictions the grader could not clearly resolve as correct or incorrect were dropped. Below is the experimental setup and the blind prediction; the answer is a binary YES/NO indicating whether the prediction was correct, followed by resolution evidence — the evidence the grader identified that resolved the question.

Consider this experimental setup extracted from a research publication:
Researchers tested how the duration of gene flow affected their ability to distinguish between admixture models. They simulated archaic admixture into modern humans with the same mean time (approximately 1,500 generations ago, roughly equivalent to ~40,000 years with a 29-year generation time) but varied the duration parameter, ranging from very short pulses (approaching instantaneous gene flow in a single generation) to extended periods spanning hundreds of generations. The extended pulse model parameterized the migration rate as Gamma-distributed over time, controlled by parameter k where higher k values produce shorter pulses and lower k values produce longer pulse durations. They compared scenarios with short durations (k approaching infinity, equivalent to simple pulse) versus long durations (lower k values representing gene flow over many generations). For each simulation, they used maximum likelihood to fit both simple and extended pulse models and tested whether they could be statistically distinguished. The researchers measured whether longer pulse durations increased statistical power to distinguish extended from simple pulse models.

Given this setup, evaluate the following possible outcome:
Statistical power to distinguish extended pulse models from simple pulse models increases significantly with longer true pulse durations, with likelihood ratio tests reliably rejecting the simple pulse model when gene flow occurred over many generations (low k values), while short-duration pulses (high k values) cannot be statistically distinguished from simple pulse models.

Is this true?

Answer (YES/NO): YES